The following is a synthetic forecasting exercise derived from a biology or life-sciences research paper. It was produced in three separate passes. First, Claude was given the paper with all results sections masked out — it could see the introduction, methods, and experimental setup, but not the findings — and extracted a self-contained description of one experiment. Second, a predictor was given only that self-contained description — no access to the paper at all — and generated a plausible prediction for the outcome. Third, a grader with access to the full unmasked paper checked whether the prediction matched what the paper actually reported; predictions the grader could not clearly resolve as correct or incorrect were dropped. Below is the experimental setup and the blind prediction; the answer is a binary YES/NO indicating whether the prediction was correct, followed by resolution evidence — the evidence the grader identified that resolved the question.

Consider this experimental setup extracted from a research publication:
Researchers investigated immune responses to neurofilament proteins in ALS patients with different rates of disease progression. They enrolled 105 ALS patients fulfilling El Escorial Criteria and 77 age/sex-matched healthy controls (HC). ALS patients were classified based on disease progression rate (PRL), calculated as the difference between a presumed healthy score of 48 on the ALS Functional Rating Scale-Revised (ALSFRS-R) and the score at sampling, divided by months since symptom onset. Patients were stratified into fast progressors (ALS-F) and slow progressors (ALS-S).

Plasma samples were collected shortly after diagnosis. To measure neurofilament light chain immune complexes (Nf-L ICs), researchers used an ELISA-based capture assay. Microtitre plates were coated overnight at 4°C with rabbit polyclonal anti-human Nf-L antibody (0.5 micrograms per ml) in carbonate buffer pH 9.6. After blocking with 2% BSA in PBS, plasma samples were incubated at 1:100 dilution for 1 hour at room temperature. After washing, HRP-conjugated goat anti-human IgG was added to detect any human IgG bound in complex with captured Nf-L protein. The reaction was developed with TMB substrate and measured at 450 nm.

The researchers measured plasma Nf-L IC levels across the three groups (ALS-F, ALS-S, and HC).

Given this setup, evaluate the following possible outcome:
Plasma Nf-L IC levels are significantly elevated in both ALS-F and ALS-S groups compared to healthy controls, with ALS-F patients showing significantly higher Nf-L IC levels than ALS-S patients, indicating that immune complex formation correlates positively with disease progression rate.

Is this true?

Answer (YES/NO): NO